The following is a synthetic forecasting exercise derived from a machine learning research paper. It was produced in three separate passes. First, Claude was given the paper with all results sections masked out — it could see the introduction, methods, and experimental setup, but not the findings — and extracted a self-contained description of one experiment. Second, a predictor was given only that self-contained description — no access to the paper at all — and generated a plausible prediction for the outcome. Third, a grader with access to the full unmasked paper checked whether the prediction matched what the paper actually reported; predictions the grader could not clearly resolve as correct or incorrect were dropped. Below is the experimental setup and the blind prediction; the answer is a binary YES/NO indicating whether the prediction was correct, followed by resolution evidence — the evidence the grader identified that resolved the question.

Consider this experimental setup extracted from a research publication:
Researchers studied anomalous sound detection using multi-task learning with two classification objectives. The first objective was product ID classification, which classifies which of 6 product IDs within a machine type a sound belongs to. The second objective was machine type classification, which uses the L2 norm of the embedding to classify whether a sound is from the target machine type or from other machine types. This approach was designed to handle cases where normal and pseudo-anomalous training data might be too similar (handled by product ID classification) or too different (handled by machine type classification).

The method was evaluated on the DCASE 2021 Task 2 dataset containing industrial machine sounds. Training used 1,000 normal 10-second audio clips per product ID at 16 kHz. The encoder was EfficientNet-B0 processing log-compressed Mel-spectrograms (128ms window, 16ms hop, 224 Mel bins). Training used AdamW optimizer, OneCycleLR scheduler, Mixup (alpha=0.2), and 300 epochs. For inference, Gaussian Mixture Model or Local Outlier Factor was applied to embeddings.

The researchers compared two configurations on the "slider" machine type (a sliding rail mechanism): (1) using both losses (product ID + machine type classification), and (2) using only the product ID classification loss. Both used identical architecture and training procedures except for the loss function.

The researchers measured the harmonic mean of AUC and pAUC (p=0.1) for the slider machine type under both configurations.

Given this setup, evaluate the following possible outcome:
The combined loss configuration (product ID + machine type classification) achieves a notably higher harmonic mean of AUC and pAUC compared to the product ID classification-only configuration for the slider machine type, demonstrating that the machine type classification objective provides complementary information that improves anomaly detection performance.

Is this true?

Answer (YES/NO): YES